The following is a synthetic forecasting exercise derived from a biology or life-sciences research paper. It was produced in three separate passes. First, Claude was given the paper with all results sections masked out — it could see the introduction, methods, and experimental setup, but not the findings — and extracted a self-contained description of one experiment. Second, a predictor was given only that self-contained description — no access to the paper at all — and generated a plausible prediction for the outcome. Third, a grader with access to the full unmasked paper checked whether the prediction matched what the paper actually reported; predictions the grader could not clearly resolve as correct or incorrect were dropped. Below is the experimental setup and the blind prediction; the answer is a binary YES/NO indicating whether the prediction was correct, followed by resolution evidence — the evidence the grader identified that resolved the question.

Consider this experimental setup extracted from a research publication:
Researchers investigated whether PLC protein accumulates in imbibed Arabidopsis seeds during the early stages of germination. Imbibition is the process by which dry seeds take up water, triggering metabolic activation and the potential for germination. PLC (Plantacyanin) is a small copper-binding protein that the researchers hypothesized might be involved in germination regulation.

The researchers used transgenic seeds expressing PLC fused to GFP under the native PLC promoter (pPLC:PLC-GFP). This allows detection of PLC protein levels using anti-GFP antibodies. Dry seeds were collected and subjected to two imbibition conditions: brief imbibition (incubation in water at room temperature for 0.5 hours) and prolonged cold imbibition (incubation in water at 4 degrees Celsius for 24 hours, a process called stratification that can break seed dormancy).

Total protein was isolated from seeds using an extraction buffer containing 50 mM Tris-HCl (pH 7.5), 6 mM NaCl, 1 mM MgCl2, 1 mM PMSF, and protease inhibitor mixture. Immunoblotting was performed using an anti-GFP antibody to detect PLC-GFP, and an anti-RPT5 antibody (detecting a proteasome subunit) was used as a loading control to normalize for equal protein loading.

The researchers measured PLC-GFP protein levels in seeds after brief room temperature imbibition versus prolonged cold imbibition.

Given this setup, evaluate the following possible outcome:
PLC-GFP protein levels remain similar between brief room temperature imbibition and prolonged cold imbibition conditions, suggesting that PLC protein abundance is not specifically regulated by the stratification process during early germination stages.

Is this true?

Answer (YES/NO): NO